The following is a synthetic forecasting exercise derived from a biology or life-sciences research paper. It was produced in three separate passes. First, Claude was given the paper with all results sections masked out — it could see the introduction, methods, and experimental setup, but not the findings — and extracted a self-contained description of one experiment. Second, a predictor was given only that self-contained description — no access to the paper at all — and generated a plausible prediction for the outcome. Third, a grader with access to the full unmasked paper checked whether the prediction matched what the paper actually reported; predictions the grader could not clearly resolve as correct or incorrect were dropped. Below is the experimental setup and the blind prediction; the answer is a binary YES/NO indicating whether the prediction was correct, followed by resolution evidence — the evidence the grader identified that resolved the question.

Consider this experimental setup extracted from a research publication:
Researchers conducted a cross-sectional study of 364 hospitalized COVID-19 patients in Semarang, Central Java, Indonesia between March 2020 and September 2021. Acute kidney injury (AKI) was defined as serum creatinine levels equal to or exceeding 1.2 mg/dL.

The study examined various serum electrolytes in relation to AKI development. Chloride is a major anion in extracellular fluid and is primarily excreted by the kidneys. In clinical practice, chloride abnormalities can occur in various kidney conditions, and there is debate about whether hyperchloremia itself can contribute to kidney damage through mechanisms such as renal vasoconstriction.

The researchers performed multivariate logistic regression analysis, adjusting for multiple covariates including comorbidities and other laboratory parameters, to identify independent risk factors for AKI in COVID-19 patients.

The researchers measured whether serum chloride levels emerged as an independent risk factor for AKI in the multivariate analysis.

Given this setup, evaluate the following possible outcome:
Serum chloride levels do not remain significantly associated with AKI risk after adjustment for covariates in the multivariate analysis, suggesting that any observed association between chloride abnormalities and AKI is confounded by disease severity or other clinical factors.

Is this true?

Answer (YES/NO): NO